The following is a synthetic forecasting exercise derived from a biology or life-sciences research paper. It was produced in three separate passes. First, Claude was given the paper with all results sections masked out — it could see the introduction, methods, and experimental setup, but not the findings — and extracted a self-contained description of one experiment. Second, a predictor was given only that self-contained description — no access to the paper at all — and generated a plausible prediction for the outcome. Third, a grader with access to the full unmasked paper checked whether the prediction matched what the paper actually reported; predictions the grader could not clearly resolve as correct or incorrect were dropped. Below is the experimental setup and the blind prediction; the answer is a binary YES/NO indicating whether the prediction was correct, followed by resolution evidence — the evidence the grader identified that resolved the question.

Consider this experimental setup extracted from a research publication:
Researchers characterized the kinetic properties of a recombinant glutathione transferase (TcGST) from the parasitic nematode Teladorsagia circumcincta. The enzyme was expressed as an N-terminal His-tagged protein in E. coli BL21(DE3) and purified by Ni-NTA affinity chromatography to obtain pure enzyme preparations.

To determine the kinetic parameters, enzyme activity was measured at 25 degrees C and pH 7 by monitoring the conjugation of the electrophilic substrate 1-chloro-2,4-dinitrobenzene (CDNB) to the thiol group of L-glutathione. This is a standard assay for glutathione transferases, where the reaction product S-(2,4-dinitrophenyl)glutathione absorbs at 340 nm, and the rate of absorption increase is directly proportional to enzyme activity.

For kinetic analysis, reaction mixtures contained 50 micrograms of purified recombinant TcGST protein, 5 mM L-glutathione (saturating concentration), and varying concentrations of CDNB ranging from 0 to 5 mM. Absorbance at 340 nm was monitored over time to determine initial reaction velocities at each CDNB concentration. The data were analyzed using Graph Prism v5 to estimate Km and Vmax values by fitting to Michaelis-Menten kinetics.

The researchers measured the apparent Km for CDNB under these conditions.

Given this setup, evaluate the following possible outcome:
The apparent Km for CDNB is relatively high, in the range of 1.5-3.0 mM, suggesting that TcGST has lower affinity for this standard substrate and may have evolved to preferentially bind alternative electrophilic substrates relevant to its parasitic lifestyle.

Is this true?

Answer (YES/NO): NO